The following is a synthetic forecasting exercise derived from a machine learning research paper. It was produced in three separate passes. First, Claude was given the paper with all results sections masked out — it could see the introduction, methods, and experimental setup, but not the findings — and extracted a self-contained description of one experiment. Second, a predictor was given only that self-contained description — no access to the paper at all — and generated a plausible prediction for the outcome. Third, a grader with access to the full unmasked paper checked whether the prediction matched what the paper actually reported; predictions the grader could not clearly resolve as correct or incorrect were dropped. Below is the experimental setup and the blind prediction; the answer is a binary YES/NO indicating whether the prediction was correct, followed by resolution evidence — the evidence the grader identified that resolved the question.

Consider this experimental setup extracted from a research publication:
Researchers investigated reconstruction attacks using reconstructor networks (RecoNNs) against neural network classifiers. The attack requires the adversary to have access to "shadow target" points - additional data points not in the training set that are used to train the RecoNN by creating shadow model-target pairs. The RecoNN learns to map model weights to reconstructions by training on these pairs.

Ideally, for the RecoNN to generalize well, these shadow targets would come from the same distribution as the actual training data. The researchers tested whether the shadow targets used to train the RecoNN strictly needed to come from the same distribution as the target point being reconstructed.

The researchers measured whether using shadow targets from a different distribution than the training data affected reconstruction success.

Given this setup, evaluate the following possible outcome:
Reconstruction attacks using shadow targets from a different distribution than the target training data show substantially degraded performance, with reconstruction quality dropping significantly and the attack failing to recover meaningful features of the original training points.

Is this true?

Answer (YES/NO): NO